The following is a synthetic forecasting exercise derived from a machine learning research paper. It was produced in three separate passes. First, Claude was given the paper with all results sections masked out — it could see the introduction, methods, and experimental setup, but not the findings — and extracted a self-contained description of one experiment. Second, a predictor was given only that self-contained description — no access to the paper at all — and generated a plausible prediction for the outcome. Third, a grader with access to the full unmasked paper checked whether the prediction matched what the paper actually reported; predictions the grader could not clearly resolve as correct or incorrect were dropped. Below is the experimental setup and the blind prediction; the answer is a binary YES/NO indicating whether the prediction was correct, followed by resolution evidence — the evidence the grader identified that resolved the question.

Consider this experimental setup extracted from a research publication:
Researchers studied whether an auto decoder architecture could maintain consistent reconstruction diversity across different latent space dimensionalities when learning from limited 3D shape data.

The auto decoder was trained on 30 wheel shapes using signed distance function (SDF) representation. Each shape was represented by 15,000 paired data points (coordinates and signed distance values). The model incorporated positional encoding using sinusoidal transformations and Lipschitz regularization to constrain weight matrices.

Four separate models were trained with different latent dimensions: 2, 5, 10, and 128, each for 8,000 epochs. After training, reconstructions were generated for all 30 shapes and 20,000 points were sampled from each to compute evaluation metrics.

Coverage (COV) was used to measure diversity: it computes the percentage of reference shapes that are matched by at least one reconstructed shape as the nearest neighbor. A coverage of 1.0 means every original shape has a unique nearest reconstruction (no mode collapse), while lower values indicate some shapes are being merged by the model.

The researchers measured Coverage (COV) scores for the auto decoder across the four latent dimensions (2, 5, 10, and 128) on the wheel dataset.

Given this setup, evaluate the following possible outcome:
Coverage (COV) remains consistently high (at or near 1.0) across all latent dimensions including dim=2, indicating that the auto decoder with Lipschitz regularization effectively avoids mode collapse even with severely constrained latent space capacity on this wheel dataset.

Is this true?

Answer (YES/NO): NO